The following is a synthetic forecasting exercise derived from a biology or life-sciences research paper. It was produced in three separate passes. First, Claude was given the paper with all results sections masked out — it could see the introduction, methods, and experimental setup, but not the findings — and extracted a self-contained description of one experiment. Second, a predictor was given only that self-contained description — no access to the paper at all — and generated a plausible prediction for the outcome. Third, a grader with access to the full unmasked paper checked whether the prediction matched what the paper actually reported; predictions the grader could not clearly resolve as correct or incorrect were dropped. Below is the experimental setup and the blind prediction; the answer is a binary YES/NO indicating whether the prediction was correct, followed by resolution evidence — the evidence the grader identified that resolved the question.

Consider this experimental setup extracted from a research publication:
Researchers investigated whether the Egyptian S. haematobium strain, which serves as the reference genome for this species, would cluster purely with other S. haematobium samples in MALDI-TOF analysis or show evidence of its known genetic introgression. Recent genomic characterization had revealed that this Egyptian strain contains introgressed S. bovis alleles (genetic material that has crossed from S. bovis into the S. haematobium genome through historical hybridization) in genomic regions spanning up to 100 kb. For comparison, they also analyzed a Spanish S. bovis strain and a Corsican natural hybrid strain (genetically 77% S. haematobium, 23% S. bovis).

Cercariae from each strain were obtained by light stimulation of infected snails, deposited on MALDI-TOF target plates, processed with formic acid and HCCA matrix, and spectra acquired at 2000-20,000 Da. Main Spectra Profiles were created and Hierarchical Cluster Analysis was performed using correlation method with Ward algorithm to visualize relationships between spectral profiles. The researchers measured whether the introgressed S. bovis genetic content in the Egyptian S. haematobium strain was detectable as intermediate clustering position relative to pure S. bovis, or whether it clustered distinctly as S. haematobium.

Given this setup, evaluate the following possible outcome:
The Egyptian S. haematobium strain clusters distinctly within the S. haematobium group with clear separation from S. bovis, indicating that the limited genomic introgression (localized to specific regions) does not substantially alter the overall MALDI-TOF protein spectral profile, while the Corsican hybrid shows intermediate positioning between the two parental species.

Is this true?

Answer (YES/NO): NO